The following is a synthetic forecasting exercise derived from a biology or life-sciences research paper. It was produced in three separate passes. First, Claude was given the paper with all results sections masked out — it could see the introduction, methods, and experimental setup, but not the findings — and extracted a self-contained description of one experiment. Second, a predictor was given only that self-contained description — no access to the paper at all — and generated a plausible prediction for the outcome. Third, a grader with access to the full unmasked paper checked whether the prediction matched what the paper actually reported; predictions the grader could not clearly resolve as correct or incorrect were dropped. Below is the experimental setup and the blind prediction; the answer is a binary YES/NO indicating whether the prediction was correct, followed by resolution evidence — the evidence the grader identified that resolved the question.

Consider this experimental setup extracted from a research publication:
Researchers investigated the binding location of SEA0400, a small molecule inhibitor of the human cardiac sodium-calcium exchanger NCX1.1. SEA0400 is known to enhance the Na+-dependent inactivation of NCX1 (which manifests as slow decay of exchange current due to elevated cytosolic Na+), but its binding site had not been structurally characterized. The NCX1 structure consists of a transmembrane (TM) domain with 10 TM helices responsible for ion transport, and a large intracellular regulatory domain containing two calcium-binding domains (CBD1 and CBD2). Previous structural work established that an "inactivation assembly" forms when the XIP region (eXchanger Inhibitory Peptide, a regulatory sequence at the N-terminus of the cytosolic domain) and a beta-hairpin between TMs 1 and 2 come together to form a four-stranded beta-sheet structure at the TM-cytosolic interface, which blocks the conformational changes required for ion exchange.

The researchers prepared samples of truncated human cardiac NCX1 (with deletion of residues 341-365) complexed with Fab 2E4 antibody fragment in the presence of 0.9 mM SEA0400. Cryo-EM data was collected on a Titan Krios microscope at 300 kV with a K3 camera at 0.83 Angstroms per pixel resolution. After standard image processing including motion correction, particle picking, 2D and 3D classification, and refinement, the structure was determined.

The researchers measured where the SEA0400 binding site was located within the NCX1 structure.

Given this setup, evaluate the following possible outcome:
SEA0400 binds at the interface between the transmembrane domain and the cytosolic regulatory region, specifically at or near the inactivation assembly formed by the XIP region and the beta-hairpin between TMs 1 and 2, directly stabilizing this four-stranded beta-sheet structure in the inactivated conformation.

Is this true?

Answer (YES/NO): NO